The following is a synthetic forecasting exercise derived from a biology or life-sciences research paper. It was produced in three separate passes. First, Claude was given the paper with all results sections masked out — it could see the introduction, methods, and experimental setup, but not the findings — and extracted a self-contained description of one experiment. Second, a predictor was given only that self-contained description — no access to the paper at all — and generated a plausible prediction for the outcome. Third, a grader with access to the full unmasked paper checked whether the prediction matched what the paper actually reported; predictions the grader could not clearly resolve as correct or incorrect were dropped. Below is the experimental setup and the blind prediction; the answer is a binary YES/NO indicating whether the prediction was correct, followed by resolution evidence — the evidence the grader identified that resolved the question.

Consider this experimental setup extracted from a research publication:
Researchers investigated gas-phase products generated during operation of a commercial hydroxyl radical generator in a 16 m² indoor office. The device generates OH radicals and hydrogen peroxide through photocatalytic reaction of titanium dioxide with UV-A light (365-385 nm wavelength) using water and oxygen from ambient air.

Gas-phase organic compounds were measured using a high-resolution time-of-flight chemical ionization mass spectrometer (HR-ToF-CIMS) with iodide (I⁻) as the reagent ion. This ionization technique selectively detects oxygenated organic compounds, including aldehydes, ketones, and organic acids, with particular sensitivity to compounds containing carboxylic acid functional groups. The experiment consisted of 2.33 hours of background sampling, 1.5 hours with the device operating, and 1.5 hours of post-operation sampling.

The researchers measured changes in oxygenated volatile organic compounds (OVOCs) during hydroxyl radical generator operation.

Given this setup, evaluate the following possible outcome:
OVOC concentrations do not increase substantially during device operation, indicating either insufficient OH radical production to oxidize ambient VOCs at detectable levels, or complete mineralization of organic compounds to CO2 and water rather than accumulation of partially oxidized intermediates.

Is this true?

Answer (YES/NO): NO